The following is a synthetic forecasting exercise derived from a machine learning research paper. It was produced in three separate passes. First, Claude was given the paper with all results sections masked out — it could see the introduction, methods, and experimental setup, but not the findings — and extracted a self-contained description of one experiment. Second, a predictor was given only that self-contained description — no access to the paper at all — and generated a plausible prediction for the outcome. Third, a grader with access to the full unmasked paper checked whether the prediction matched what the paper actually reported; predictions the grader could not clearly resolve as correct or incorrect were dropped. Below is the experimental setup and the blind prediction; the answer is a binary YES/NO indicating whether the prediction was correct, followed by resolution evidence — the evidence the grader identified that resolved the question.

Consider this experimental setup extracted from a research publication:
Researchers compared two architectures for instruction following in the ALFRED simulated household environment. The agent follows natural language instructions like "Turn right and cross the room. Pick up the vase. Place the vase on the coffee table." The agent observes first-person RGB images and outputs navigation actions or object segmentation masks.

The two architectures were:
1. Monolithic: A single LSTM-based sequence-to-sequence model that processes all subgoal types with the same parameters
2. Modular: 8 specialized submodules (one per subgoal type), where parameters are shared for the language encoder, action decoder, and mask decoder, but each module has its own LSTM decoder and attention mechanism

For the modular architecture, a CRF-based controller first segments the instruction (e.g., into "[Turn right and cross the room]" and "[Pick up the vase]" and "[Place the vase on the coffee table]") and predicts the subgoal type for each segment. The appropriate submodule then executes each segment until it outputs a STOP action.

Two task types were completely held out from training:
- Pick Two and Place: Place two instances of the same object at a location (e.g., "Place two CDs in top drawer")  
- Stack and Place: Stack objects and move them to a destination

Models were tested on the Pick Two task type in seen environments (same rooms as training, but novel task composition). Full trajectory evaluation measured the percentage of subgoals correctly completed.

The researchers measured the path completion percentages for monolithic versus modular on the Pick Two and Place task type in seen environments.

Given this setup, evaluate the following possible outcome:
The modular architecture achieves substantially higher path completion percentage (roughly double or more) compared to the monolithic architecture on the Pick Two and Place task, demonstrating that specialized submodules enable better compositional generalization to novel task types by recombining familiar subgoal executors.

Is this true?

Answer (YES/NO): NO